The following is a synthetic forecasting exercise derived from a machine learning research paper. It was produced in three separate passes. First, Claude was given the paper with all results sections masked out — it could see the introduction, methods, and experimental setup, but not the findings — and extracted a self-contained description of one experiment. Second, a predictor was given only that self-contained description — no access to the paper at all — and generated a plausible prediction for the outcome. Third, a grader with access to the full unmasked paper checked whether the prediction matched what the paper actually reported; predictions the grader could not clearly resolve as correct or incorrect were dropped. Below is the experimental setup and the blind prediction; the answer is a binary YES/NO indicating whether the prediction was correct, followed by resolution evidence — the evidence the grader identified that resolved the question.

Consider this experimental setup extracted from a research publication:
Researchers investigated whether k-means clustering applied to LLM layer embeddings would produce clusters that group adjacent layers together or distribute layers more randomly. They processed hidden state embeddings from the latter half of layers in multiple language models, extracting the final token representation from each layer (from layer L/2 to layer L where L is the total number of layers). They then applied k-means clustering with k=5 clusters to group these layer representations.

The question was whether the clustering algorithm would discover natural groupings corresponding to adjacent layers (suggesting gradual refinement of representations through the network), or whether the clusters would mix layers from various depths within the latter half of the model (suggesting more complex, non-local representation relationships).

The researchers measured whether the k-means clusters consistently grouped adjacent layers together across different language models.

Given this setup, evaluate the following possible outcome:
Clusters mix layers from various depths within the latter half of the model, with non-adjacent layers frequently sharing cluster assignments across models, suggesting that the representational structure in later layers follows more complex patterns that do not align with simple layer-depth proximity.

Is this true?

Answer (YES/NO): NO